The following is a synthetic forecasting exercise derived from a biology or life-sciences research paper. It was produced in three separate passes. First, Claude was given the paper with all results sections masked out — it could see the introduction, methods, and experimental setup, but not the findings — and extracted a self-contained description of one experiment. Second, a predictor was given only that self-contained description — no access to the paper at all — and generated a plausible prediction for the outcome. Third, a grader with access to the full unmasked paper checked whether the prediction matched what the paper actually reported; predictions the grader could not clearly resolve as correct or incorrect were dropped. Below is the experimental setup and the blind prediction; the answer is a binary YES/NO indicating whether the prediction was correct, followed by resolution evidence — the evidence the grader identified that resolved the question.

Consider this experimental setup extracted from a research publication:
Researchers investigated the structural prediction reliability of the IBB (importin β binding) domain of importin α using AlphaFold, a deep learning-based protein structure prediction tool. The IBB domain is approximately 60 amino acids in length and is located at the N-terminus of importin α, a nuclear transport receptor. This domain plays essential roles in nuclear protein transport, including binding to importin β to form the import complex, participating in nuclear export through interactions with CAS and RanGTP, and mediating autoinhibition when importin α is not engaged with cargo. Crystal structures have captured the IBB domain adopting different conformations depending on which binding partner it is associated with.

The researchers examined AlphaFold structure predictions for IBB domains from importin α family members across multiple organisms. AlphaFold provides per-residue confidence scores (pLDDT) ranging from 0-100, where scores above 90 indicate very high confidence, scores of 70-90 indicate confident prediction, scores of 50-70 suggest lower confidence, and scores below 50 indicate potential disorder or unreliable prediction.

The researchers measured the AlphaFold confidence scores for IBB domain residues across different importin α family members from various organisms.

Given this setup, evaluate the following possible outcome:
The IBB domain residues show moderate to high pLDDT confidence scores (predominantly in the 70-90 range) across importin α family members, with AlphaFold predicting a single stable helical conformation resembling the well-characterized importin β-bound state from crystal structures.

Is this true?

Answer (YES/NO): NO